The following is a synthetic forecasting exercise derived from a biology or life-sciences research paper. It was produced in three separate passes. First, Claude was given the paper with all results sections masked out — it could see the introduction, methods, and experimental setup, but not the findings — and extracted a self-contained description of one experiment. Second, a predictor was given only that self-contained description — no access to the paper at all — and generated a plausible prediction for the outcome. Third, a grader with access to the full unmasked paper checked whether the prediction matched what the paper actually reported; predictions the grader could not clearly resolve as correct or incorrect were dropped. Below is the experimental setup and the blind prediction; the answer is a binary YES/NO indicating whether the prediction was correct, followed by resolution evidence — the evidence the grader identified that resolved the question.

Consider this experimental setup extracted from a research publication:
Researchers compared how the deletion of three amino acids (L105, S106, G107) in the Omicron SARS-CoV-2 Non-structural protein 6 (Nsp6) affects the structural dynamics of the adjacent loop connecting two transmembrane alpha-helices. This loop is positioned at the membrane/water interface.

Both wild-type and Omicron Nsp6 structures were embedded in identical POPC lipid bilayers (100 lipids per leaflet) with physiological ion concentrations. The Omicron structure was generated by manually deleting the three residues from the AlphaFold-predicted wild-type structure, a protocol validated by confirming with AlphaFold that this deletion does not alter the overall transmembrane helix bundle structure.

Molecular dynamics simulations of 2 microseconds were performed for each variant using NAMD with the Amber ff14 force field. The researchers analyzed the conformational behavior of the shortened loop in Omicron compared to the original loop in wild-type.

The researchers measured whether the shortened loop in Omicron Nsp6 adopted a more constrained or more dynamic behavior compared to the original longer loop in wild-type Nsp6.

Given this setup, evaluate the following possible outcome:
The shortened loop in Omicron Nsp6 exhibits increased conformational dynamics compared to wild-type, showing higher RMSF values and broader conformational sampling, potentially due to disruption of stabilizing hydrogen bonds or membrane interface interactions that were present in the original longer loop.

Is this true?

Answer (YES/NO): NO